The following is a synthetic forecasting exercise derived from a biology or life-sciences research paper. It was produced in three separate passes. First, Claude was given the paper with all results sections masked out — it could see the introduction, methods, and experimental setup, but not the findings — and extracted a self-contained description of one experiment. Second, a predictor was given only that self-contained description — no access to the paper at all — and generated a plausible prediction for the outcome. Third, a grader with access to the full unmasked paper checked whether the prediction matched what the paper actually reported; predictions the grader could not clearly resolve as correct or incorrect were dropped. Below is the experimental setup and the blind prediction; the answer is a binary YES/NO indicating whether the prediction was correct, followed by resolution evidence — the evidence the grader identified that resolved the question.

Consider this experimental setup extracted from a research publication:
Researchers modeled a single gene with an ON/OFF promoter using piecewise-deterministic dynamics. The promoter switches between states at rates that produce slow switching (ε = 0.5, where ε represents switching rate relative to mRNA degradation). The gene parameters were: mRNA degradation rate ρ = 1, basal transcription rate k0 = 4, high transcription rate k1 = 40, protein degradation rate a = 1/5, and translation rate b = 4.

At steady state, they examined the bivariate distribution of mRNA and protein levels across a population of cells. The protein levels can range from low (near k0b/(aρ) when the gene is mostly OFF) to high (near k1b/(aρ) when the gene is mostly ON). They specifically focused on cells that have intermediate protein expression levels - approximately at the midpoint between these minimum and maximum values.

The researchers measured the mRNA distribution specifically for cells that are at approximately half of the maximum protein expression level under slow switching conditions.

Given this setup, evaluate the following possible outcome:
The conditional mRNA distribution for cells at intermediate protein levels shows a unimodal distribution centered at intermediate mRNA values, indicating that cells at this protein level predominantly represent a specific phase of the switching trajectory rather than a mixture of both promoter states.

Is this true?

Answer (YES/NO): NO